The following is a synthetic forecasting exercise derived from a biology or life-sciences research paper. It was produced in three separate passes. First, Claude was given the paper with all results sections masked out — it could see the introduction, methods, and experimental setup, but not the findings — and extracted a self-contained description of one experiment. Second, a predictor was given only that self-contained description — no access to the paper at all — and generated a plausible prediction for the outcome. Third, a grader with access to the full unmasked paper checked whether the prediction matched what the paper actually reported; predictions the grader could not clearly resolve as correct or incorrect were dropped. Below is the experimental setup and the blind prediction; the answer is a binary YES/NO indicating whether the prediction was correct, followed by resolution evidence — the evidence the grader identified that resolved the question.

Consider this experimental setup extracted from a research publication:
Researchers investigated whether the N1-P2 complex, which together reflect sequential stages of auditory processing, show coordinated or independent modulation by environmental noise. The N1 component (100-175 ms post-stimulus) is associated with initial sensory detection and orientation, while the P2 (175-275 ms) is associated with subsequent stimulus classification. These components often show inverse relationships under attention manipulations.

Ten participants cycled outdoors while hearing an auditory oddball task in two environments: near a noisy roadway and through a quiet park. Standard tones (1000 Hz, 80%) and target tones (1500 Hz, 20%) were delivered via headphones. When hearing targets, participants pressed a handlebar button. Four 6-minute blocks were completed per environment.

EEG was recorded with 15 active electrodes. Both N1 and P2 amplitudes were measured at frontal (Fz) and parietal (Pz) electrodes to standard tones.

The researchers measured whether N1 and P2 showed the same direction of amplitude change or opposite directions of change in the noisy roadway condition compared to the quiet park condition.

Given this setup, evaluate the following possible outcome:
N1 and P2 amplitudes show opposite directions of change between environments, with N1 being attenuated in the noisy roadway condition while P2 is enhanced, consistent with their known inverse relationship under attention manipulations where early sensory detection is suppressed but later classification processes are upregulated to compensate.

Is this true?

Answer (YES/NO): NO